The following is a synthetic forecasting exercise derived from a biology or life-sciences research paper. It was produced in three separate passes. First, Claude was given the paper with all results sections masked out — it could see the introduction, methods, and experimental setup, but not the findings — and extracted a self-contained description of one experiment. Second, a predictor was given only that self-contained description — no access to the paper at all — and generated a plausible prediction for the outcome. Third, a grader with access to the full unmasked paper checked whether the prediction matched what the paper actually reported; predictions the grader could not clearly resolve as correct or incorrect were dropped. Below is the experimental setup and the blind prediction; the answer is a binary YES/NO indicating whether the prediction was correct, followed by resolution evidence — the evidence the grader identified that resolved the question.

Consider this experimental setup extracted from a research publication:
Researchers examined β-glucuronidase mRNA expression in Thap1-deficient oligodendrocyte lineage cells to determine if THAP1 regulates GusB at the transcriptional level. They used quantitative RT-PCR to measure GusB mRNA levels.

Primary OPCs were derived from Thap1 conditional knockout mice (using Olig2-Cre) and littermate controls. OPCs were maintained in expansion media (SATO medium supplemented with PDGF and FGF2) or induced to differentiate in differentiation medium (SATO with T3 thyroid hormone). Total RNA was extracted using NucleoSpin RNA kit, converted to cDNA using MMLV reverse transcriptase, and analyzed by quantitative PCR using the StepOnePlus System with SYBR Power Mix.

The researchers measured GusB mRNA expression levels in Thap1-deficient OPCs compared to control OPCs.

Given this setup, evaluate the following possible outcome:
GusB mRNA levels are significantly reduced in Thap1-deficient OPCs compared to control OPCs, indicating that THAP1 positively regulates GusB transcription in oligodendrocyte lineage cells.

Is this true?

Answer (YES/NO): YES